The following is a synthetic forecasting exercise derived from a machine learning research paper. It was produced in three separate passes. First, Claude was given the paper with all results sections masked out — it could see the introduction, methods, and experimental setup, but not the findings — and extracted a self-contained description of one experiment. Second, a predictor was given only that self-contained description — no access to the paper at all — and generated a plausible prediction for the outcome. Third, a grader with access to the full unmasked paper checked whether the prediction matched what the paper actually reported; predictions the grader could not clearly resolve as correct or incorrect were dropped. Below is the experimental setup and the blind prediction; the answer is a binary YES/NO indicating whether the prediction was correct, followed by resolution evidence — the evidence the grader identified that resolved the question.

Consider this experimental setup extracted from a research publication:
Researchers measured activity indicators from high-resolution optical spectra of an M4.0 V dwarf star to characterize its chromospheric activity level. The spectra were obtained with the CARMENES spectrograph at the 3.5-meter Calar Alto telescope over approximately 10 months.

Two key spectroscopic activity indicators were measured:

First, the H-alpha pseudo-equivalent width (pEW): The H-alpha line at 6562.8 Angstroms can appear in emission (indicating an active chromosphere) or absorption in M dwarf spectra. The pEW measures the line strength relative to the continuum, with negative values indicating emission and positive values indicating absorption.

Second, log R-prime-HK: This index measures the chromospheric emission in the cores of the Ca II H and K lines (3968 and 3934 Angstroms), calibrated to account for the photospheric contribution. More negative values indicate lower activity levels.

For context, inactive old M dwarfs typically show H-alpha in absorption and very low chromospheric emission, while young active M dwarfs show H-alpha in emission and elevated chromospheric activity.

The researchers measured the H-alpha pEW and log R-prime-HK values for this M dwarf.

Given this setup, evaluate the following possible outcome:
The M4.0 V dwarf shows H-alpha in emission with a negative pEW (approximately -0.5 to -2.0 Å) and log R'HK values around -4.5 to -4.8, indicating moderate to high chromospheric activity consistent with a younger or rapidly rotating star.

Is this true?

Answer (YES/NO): NO